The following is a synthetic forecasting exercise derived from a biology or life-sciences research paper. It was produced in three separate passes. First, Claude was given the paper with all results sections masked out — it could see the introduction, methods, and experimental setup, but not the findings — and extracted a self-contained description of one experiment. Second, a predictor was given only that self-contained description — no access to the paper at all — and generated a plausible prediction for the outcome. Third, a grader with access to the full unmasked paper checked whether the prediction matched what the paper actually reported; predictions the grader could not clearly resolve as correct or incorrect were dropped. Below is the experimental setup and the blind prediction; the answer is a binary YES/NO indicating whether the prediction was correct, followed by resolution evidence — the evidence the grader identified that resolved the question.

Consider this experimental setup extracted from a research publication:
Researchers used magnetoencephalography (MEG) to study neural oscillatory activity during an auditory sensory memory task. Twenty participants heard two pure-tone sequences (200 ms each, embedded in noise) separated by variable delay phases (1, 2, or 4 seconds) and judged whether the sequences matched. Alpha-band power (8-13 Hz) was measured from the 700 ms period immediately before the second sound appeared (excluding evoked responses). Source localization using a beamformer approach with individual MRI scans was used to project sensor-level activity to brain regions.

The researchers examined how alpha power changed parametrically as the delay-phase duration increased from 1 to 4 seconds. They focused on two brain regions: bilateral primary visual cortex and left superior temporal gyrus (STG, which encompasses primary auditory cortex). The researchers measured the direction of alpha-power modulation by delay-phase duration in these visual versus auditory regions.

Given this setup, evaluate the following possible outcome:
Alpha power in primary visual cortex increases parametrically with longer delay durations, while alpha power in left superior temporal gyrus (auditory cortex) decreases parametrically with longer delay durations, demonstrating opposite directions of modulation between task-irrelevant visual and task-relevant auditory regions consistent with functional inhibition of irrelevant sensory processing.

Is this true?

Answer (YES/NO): NO